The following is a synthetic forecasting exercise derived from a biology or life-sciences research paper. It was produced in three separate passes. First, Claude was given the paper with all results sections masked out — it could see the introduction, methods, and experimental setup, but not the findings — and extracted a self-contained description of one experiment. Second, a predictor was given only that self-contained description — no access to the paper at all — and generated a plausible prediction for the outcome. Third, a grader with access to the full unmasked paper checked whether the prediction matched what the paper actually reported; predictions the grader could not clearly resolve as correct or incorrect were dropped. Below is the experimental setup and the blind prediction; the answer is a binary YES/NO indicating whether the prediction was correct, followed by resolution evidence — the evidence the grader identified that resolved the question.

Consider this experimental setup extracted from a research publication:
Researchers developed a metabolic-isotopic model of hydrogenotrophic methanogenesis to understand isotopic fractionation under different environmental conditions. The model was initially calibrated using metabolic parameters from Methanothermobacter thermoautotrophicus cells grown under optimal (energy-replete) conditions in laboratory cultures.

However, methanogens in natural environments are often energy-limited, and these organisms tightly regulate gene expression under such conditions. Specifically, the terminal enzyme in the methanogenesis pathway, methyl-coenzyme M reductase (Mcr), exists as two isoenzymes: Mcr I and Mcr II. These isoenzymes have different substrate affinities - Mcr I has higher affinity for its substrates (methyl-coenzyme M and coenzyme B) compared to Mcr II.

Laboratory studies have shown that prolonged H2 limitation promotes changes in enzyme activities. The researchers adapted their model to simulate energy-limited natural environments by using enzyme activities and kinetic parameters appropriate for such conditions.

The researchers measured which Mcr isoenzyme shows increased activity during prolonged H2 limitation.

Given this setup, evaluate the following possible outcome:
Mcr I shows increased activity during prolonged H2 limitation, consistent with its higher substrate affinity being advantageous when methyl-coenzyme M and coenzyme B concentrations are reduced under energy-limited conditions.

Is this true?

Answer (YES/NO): YES